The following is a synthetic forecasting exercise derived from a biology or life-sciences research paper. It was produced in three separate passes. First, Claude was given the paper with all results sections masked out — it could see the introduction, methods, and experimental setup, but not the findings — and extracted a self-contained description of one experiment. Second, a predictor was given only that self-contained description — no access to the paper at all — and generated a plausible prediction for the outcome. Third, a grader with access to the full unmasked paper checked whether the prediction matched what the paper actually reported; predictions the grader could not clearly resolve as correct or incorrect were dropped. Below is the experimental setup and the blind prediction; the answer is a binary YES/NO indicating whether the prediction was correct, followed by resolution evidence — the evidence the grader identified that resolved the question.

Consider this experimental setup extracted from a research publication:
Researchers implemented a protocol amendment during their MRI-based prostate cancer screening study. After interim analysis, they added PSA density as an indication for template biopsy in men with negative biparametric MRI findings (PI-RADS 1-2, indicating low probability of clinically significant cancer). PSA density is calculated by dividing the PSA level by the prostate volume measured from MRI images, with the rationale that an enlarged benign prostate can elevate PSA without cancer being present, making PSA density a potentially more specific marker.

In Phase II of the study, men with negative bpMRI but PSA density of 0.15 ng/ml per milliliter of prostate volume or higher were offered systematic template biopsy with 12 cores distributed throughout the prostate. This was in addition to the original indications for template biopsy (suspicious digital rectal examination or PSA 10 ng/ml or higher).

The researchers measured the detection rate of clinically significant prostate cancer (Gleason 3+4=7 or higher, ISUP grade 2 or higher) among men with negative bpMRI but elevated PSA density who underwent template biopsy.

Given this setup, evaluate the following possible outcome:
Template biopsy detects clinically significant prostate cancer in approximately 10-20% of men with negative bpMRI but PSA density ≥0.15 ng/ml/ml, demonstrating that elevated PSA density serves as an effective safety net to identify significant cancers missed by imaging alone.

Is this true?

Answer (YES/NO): NO